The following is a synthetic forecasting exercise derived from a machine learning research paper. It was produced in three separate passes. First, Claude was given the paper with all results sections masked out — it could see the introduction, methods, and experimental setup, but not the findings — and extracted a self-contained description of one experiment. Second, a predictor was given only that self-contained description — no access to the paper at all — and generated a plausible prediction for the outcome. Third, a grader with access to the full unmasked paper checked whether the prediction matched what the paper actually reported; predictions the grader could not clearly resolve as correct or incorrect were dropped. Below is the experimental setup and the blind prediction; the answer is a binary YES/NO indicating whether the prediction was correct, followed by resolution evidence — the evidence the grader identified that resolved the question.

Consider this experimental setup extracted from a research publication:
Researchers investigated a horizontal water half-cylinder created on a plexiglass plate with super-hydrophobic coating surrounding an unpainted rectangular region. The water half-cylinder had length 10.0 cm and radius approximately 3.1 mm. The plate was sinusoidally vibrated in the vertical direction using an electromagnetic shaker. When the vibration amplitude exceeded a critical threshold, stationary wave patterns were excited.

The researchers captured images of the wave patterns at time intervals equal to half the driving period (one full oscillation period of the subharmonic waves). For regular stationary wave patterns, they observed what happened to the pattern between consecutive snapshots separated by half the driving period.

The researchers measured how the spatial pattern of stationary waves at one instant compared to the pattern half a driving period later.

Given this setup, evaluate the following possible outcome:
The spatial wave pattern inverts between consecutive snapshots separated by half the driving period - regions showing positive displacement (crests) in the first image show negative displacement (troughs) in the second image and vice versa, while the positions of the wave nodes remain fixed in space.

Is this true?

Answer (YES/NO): YES